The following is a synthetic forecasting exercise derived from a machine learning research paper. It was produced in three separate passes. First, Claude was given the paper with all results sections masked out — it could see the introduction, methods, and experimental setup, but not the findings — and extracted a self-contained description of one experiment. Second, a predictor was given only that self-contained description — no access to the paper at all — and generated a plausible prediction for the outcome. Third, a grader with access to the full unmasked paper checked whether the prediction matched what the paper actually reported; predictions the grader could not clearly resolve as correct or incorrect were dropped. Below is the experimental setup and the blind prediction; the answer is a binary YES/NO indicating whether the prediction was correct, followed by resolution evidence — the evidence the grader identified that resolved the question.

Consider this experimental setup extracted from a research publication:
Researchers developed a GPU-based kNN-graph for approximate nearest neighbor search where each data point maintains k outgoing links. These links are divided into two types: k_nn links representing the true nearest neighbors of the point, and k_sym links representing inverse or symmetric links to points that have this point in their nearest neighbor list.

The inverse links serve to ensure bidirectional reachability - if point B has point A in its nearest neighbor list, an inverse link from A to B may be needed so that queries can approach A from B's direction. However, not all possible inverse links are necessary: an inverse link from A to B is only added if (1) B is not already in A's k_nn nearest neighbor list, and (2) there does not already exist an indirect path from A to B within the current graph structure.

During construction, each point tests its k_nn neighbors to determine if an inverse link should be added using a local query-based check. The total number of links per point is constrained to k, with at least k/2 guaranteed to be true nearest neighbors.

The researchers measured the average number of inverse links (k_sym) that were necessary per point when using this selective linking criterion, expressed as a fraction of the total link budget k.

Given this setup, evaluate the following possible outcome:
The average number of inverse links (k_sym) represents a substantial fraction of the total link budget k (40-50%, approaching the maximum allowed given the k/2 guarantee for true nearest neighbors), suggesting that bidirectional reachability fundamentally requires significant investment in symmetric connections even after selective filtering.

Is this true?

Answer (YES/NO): NO